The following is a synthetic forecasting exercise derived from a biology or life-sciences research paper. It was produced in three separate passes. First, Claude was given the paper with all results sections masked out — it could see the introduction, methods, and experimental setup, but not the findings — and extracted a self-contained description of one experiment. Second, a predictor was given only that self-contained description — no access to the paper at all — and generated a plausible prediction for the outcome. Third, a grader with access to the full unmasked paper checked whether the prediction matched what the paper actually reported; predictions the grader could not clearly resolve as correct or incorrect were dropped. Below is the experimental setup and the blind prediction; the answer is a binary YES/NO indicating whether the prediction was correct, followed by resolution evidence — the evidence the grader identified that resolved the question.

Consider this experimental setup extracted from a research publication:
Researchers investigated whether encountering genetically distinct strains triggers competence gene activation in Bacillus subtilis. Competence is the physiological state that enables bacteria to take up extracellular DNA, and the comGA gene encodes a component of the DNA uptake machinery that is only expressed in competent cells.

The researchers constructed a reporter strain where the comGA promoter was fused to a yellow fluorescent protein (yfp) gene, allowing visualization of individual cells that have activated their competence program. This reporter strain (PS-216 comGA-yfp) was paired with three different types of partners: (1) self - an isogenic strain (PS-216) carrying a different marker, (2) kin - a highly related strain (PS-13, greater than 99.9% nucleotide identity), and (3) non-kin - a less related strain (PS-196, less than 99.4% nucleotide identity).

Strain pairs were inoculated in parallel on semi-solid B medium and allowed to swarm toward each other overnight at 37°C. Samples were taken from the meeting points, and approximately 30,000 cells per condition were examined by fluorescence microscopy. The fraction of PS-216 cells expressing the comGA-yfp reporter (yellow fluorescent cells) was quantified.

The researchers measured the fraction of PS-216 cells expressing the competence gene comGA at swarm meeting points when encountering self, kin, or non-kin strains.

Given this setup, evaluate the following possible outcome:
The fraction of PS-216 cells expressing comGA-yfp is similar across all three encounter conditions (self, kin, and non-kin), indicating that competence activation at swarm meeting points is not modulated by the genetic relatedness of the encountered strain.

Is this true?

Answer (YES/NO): NO